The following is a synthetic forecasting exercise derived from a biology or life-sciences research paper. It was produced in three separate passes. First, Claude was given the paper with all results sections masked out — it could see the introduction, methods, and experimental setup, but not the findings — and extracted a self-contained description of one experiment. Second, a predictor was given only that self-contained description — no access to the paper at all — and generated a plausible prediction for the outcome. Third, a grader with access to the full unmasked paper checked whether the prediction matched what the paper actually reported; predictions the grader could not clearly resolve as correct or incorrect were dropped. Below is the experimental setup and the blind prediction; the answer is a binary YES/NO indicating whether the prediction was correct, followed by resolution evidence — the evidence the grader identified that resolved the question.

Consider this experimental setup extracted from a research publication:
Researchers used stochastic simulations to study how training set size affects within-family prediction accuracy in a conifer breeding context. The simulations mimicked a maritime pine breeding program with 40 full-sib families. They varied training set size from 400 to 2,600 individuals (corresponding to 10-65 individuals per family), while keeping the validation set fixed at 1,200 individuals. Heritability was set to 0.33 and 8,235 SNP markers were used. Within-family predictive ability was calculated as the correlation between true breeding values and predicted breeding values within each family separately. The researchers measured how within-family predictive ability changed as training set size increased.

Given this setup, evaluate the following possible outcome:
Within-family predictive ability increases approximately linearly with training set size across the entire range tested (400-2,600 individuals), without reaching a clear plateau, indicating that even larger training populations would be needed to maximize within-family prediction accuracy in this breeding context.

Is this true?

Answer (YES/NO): NO